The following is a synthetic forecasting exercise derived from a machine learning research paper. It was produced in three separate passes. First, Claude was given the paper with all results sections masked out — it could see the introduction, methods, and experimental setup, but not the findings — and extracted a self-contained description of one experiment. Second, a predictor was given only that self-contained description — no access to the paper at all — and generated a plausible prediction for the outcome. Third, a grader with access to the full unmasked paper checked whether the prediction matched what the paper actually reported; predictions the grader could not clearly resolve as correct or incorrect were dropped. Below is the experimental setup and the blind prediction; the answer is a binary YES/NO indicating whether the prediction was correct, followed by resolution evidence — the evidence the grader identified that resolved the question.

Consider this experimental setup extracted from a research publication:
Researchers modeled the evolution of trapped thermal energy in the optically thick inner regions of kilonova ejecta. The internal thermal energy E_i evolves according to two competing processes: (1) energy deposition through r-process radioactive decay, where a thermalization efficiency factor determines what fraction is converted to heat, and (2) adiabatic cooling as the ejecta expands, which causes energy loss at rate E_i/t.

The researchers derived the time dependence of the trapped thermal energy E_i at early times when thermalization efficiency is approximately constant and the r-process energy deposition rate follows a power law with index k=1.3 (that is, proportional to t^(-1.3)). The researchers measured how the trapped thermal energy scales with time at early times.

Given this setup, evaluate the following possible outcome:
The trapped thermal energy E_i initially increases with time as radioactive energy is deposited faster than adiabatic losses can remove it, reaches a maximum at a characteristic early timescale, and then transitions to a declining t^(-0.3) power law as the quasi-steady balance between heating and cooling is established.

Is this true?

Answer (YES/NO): NO